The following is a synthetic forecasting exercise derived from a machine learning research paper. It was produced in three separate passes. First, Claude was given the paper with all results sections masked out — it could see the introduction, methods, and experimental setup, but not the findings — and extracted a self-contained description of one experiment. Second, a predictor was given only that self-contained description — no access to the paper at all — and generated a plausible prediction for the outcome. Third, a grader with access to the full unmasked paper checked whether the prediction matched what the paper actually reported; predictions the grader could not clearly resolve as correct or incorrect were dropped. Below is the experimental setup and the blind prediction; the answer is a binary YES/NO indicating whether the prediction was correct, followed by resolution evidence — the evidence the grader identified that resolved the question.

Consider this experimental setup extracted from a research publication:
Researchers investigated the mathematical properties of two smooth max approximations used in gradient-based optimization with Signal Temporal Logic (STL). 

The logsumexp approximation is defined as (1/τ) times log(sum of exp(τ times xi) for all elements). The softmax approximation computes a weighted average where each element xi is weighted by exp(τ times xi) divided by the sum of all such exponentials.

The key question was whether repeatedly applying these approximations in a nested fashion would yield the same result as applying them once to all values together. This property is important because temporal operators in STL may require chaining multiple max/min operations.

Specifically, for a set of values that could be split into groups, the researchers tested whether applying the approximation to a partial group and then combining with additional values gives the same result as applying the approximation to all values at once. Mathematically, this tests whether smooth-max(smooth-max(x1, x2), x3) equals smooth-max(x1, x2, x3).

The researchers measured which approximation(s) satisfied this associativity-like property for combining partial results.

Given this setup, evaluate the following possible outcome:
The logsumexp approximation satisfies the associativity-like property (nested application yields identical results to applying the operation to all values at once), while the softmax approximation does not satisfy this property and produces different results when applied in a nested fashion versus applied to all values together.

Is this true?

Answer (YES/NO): YES